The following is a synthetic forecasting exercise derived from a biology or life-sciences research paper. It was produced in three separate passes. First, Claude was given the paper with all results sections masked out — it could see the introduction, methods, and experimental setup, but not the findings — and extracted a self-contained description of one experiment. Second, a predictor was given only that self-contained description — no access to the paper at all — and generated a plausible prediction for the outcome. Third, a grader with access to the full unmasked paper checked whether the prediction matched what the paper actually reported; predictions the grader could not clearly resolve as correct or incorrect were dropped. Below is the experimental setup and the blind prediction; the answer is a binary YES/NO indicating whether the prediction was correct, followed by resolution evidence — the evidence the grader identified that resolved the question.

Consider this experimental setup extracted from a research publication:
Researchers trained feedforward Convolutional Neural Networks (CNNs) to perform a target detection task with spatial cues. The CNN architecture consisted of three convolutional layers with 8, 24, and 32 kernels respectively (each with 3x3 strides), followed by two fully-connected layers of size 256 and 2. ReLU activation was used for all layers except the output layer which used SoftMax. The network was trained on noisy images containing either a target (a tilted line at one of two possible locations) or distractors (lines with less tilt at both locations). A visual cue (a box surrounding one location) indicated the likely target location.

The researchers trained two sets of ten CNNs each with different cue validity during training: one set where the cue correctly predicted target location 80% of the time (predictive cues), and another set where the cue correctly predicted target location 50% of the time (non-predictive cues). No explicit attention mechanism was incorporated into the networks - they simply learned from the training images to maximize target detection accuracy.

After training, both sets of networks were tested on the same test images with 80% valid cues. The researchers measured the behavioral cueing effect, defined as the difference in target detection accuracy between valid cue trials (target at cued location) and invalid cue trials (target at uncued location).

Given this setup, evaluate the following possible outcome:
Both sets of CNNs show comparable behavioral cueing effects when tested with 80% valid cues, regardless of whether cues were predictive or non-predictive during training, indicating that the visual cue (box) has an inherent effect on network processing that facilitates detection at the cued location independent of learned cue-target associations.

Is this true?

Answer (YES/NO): NO